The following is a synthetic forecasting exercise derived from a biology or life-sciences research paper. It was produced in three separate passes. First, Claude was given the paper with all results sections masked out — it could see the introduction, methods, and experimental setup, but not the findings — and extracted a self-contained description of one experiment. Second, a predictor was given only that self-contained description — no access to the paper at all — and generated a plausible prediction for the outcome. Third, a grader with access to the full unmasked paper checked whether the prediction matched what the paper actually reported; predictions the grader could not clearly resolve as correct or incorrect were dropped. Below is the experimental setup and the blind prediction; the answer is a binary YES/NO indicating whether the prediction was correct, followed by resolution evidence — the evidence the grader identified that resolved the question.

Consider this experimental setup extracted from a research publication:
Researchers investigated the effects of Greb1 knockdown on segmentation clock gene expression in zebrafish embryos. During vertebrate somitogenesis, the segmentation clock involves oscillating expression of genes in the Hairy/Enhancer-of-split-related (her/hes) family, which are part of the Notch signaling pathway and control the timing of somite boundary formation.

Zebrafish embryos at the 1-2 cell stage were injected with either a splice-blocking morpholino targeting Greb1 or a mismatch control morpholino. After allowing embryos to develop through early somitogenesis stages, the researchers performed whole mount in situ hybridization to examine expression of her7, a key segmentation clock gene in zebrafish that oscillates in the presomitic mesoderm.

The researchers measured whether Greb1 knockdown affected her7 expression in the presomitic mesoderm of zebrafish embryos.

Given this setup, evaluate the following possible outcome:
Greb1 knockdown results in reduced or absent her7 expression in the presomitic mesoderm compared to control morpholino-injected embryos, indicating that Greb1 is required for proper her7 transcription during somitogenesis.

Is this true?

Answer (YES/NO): YES